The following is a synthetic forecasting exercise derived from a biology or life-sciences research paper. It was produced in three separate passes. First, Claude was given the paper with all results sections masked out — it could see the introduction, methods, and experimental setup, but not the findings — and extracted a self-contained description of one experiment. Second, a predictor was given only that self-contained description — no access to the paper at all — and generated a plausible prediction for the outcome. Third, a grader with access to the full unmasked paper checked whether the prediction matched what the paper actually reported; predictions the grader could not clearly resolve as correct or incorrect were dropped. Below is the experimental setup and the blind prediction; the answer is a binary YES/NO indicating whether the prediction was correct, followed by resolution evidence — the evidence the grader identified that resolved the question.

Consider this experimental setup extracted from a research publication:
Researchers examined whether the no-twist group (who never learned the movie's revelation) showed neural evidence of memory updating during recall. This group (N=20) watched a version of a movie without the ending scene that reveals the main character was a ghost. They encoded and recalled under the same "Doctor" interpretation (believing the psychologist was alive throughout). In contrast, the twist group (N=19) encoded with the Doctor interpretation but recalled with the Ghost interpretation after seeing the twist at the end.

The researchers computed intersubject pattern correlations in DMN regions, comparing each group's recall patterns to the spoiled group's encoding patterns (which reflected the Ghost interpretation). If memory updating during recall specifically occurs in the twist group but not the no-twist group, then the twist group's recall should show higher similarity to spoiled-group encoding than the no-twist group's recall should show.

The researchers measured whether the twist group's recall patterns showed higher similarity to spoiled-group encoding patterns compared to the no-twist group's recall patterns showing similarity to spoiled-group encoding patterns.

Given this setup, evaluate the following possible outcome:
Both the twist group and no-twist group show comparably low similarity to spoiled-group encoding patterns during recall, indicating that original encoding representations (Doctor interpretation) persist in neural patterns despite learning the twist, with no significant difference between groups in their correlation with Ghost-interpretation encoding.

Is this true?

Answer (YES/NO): NO